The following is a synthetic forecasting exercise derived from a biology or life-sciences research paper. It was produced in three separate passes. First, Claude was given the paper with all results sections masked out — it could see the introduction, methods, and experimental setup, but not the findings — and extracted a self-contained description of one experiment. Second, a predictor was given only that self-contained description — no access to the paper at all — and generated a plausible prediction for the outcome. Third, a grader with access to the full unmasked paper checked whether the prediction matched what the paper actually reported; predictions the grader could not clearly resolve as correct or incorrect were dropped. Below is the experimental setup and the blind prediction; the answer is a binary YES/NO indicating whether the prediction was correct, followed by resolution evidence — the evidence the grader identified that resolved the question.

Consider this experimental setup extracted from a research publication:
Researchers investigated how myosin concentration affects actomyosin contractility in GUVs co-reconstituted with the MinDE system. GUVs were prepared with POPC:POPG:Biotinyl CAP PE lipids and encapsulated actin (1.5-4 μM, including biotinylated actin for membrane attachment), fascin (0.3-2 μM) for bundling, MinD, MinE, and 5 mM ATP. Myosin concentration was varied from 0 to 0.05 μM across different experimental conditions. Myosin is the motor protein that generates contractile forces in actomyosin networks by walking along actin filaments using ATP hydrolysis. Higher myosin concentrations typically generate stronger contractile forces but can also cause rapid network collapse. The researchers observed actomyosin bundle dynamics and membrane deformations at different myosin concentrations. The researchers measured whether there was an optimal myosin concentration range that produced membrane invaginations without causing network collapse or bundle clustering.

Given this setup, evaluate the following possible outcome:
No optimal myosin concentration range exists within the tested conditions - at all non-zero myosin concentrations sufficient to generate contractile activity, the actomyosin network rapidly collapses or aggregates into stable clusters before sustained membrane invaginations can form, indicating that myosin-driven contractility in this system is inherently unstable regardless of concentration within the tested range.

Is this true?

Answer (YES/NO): NO